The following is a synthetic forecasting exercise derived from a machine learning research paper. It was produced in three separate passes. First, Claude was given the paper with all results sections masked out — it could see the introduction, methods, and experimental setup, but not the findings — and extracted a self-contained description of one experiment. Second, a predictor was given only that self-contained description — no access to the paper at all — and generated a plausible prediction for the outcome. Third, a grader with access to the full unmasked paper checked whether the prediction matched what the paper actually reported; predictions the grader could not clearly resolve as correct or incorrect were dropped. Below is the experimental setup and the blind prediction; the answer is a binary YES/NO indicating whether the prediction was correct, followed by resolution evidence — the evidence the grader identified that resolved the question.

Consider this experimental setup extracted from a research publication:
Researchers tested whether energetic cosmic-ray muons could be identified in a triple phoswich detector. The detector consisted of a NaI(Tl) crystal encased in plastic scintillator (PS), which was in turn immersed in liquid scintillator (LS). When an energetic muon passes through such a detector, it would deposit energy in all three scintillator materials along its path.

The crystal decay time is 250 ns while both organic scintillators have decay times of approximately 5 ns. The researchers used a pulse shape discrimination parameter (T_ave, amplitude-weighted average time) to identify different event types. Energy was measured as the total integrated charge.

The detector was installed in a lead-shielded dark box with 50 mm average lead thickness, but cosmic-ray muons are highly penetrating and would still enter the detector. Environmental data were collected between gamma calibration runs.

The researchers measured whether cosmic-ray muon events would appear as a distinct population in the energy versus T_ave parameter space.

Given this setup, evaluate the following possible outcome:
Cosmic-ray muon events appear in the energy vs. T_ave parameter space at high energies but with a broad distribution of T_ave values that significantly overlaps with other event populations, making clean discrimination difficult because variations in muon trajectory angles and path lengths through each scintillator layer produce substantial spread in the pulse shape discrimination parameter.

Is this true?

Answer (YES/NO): NO